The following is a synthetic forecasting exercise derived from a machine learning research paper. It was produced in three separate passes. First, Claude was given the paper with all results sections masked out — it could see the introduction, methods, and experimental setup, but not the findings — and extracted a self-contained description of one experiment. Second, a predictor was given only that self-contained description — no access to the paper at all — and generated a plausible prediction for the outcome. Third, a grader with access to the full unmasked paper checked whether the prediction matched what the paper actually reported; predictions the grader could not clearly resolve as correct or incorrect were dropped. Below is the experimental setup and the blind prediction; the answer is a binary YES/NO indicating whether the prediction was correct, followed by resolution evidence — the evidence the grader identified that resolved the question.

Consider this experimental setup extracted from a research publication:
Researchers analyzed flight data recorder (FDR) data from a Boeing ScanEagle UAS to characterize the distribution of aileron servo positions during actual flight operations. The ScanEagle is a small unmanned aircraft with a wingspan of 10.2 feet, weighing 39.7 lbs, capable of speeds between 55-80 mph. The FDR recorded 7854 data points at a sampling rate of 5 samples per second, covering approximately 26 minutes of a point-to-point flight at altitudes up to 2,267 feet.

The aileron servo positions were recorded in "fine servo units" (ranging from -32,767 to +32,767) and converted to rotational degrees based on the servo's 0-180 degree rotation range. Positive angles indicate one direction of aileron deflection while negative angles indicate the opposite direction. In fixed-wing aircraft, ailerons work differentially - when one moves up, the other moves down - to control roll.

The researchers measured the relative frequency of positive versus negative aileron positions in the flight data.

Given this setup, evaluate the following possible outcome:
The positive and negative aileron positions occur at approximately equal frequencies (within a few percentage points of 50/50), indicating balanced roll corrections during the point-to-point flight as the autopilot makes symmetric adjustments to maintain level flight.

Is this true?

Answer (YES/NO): NO